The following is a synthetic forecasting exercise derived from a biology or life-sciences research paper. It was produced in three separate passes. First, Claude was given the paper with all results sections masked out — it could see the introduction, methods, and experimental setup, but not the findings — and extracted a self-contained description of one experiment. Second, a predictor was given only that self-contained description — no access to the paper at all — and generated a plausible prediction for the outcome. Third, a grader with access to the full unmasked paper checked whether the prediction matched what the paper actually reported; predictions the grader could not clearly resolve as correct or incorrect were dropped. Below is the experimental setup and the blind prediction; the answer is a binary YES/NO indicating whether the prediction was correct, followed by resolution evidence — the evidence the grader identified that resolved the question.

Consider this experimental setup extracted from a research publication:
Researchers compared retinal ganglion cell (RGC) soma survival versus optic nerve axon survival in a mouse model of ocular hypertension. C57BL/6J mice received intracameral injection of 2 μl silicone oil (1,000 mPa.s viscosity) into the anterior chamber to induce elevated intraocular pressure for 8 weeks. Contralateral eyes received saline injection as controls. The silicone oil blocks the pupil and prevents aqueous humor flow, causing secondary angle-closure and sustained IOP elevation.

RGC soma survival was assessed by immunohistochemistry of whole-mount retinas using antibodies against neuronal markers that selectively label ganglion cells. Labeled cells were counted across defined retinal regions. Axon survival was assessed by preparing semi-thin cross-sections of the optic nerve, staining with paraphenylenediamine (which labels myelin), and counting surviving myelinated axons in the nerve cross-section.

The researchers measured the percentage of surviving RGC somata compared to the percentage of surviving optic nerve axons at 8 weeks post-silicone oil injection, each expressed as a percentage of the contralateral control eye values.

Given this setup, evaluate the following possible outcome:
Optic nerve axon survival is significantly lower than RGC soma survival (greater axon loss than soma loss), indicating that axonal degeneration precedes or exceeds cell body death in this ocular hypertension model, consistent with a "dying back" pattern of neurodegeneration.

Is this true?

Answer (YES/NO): NO